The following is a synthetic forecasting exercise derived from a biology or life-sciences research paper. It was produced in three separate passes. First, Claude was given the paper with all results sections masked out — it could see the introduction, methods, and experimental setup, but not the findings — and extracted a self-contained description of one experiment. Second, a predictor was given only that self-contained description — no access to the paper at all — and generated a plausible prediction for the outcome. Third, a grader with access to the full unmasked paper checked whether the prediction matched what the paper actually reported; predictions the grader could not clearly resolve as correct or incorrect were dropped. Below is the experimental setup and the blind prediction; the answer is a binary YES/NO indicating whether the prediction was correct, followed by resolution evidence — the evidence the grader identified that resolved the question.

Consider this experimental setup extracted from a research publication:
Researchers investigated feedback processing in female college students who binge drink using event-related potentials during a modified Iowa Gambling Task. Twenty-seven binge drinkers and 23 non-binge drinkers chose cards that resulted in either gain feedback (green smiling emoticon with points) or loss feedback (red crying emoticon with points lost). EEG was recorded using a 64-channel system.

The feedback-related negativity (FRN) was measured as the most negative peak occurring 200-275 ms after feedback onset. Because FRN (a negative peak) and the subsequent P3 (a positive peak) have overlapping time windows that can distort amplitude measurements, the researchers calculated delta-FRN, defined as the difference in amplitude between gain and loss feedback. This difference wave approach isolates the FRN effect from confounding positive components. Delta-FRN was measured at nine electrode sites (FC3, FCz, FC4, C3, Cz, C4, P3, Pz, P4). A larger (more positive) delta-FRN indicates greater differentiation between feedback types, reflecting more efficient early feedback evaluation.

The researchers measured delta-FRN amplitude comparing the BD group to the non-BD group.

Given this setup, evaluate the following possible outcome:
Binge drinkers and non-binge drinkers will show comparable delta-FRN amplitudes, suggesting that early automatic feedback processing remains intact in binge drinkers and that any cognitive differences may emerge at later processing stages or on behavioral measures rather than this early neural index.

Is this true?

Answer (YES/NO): NO